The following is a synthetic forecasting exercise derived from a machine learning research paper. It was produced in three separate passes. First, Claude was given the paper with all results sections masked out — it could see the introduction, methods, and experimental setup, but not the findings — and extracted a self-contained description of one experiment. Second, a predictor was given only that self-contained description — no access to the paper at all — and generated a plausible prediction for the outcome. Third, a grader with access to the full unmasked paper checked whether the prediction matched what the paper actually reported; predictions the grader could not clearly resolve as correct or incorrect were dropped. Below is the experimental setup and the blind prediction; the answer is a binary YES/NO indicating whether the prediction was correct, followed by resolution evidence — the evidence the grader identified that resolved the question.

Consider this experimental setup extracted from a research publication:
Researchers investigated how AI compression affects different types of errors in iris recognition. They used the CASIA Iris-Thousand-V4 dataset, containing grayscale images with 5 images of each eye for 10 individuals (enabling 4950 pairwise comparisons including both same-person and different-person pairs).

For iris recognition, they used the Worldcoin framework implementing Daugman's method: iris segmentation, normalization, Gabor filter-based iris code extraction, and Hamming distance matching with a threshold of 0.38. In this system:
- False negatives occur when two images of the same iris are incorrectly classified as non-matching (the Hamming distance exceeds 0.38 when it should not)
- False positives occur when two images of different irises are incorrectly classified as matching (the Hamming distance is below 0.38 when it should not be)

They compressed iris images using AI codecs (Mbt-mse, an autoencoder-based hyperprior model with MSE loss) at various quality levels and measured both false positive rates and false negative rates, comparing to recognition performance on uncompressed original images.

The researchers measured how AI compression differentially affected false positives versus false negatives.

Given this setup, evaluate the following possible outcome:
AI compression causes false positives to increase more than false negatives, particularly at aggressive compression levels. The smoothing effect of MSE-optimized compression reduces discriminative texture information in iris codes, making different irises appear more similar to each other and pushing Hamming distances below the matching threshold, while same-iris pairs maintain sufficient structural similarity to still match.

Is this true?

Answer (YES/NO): NO